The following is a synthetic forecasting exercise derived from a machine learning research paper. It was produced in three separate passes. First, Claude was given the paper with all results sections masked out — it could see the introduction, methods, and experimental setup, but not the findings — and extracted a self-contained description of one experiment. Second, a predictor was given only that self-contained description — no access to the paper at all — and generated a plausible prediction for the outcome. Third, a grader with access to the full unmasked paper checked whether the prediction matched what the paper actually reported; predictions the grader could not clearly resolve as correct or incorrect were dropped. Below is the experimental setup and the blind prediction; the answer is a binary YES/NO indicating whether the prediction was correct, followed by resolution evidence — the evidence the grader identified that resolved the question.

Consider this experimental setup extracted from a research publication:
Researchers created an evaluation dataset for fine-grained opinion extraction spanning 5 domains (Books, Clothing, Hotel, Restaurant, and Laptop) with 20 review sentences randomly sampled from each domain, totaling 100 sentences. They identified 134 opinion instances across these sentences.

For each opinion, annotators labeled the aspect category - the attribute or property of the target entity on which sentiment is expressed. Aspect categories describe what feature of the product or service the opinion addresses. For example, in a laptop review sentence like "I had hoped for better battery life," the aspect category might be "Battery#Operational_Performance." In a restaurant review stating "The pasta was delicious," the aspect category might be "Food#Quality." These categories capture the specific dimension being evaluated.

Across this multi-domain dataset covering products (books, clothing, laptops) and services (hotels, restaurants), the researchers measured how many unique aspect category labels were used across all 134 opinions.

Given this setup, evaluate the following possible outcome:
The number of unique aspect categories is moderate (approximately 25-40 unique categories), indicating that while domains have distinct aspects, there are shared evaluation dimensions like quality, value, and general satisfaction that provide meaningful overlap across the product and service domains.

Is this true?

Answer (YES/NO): NO